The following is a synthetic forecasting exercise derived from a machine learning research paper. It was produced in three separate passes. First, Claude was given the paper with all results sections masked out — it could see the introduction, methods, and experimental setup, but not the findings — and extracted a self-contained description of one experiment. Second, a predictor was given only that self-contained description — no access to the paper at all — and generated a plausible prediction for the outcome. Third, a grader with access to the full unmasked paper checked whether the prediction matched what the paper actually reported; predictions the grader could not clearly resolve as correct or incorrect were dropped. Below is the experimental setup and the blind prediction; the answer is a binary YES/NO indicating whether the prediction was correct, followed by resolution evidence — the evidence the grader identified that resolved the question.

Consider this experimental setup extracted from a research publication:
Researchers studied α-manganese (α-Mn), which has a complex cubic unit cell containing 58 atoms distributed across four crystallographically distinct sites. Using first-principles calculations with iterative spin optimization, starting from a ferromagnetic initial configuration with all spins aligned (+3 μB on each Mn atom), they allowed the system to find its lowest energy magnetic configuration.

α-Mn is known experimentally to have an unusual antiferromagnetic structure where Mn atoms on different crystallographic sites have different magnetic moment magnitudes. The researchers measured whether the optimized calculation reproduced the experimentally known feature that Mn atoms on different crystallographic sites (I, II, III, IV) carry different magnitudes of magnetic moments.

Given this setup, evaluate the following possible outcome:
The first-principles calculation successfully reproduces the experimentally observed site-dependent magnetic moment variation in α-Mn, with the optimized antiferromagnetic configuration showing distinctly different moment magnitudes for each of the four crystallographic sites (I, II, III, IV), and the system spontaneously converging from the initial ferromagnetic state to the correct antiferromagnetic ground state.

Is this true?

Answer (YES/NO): YES